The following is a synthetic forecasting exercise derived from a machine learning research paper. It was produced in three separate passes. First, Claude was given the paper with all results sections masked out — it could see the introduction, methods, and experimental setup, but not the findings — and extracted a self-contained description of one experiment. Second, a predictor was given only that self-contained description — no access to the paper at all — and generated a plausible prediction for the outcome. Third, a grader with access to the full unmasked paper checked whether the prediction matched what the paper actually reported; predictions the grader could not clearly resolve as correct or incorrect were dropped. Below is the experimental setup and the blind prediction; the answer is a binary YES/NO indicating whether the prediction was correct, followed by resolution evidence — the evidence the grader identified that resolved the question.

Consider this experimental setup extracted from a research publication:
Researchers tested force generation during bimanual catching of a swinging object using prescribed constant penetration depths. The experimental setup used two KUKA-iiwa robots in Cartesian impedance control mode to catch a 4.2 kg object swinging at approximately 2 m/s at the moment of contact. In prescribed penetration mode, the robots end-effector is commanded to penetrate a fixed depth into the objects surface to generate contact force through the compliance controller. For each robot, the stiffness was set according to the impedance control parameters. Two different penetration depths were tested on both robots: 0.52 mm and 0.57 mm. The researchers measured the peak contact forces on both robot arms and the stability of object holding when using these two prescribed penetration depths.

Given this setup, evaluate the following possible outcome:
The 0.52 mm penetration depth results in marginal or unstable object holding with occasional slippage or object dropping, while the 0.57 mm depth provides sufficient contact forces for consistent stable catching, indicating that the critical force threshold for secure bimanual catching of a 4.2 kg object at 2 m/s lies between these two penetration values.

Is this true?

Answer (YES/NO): NO